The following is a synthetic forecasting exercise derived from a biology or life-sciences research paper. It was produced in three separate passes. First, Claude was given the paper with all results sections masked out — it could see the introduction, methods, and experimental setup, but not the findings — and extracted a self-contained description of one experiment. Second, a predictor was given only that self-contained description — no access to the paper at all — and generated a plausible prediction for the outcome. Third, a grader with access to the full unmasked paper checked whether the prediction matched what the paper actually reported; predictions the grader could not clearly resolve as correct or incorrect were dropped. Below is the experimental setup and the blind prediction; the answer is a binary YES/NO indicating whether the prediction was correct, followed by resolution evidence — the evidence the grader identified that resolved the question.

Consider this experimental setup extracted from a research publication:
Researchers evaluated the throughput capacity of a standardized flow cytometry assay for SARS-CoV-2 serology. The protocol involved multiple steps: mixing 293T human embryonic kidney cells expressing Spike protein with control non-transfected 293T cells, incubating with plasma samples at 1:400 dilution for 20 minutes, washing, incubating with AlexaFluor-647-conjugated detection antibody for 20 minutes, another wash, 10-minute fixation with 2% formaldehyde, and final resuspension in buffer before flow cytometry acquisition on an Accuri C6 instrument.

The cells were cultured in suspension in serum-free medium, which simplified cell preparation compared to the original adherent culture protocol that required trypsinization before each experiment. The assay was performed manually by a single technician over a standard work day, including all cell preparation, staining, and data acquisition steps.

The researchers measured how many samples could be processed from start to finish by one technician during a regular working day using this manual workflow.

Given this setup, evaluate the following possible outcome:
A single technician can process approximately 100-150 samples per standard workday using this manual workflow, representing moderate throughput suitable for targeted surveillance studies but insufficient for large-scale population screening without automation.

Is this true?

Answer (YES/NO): NO